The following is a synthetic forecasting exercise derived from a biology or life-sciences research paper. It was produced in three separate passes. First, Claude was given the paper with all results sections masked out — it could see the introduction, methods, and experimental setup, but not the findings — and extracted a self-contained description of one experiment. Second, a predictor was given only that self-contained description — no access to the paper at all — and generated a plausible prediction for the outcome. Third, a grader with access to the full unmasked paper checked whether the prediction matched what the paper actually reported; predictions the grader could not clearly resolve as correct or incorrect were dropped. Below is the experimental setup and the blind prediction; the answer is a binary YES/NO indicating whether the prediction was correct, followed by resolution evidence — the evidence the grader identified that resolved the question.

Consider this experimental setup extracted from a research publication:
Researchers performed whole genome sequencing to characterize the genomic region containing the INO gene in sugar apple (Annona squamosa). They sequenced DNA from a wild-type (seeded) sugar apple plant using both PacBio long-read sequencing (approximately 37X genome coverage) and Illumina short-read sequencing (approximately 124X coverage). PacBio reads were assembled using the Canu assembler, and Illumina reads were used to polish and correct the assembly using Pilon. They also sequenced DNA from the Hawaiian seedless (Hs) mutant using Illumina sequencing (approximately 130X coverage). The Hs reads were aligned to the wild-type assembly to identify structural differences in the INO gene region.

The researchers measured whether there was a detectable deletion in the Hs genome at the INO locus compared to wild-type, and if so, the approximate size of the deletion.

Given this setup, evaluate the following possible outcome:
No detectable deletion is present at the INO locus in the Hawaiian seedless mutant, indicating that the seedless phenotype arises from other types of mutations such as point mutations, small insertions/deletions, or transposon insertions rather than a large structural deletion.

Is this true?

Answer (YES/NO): NO